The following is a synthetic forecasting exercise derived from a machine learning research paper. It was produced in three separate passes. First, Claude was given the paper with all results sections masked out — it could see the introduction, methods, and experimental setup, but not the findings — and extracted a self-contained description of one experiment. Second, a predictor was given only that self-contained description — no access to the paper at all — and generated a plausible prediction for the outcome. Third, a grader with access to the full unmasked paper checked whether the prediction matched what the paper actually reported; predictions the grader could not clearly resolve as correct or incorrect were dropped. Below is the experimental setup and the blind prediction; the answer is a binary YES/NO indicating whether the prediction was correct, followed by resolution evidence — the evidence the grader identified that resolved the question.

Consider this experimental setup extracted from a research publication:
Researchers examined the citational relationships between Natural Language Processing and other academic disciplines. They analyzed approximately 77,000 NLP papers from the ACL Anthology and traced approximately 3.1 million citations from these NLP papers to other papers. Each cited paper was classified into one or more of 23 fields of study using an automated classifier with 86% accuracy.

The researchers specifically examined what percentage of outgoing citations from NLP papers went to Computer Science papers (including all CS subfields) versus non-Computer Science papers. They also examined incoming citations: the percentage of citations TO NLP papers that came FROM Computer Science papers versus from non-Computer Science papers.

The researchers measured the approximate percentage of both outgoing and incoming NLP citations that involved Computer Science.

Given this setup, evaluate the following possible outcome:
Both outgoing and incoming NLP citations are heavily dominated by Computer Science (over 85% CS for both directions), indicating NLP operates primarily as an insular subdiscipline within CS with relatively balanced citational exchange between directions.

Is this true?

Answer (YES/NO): NO